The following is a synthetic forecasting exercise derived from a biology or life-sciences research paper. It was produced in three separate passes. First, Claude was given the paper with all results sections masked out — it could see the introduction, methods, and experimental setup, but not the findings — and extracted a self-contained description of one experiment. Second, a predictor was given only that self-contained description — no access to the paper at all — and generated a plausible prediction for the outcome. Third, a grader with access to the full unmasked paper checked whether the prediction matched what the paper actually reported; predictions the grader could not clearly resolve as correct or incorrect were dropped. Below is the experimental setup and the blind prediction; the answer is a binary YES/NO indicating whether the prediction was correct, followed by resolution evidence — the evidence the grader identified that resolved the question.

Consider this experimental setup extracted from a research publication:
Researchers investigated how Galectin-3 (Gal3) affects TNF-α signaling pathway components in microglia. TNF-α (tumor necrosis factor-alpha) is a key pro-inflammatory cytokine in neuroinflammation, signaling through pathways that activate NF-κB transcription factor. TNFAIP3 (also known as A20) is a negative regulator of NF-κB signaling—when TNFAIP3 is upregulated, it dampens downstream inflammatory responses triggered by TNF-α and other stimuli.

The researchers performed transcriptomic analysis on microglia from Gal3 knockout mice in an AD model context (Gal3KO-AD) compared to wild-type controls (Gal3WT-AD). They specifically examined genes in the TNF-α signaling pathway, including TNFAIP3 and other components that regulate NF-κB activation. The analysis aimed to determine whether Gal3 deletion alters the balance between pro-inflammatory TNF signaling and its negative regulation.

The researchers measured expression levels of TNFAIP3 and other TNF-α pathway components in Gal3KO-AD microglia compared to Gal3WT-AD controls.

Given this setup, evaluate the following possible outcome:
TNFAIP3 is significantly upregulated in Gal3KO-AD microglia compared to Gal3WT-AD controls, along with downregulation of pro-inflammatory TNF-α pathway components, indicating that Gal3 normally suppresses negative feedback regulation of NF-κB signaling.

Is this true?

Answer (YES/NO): NO